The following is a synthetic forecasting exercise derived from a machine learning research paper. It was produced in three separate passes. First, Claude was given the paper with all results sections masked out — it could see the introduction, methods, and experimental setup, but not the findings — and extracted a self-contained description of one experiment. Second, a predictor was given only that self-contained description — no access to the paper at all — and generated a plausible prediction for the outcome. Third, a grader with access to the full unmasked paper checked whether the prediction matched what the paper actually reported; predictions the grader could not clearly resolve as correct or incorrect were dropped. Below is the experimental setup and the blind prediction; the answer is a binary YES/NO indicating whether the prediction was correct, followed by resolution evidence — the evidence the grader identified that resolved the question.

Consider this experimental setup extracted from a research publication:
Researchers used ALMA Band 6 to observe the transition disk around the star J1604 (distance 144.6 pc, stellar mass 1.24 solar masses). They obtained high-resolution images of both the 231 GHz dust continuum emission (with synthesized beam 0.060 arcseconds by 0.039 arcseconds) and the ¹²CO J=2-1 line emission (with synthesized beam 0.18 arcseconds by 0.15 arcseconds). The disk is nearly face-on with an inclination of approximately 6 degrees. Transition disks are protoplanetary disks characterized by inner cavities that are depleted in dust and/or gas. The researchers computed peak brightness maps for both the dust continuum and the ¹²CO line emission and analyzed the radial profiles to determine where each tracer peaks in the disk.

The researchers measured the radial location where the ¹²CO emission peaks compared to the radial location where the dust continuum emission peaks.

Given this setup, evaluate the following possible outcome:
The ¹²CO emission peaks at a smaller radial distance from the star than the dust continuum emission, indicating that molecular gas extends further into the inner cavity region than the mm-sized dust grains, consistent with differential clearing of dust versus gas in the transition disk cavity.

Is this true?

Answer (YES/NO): YES